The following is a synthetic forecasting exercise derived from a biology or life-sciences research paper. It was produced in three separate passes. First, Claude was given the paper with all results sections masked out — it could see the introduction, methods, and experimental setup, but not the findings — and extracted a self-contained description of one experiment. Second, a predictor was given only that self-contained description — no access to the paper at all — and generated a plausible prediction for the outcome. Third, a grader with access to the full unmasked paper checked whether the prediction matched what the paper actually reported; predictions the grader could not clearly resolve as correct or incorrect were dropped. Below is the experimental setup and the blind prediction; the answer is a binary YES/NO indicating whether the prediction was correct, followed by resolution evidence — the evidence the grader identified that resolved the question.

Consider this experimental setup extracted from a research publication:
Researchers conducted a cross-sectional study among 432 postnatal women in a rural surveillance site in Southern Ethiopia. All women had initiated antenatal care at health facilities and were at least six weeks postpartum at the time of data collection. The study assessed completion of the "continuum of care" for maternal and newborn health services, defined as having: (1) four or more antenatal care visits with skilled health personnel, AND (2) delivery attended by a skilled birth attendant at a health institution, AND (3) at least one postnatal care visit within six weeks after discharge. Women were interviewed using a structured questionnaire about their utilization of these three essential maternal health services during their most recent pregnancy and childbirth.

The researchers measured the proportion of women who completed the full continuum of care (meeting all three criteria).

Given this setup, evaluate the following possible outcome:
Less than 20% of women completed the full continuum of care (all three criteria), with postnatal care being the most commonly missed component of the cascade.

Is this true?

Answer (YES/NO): NO